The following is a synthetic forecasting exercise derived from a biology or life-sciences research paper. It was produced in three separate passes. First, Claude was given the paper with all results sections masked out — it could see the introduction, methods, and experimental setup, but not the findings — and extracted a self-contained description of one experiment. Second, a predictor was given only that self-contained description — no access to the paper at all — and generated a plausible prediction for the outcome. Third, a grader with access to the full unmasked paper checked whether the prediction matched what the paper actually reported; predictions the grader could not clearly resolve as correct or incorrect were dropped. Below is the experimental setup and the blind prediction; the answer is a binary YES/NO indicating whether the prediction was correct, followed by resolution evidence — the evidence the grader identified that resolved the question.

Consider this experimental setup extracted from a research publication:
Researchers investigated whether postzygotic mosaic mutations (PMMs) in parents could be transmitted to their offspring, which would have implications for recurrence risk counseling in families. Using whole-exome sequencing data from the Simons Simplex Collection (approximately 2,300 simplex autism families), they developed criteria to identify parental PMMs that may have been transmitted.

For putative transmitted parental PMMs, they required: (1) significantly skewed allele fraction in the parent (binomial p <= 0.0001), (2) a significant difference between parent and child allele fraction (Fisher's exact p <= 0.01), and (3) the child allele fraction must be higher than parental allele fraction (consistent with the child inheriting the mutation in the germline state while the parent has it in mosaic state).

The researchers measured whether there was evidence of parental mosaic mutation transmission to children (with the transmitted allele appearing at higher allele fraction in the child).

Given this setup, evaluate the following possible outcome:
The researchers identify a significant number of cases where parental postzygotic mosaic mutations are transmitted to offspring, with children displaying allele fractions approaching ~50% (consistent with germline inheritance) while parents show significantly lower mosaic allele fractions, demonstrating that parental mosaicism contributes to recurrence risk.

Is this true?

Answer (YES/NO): YES